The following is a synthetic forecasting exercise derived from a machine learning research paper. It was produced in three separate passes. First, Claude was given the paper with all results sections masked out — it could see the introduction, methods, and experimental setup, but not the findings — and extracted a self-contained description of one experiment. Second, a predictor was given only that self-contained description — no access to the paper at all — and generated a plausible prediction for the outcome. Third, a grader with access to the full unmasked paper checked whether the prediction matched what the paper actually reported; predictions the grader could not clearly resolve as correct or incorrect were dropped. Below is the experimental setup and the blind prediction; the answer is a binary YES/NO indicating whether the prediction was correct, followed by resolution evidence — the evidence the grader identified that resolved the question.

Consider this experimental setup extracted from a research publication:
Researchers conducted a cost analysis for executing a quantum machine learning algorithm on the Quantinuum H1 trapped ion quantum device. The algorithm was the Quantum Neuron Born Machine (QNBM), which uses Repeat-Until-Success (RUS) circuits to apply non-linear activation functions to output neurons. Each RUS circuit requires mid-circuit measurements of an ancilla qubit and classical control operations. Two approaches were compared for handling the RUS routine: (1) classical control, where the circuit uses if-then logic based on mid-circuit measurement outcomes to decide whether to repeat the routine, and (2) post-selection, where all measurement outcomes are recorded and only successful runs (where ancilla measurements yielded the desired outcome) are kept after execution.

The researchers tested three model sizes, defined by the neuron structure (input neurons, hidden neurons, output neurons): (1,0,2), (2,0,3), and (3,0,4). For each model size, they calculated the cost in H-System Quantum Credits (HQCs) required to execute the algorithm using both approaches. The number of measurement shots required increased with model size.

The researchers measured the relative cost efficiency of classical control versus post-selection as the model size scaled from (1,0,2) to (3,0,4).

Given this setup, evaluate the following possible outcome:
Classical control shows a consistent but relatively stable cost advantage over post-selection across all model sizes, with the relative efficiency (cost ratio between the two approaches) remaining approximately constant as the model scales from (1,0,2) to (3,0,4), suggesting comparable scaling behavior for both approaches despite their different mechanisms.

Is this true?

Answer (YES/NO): NO